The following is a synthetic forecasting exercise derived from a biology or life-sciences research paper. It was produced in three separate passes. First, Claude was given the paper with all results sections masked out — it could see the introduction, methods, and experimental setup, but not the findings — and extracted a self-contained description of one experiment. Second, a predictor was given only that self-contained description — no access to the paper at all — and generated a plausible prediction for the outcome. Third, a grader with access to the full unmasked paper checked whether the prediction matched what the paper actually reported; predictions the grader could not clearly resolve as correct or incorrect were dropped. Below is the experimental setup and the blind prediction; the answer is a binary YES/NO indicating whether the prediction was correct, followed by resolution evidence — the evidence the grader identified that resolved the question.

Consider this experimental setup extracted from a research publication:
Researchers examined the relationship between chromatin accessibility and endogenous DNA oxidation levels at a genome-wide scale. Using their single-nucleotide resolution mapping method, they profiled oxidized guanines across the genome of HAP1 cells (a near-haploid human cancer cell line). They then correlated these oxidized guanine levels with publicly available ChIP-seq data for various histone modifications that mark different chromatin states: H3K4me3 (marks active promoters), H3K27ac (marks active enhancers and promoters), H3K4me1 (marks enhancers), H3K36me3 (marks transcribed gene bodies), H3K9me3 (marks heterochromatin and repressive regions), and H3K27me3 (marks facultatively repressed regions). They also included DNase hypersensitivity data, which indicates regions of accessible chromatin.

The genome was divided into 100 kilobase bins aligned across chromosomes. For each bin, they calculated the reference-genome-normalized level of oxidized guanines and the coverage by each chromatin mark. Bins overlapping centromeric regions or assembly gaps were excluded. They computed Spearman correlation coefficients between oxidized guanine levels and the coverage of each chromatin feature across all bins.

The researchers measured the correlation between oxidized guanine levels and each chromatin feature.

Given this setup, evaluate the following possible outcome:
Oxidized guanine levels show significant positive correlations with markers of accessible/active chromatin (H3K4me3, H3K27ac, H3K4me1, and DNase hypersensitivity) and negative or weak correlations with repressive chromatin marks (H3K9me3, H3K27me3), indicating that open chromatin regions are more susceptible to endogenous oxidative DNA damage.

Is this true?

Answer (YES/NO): NO